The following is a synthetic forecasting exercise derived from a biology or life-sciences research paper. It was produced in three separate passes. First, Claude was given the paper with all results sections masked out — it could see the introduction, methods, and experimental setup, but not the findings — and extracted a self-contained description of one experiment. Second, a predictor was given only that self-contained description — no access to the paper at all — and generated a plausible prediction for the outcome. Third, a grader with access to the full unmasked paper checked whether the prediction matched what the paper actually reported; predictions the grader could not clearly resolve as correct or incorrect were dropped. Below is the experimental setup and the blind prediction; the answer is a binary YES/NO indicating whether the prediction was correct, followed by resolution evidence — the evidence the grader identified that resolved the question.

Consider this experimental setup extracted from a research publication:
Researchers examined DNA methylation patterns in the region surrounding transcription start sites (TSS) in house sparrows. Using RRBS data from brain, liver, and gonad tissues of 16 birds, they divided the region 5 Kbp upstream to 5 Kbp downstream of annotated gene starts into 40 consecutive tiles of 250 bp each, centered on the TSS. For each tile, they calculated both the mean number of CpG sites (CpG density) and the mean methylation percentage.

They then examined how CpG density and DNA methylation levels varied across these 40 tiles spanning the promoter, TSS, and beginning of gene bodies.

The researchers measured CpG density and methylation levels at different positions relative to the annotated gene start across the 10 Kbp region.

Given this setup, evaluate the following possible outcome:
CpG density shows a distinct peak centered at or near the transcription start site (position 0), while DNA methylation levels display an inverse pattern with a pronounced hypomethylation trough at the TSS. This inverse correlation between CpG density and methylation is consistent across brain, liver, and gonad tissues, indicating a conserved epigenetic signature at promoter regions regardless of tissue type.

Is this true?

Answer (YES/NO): YES